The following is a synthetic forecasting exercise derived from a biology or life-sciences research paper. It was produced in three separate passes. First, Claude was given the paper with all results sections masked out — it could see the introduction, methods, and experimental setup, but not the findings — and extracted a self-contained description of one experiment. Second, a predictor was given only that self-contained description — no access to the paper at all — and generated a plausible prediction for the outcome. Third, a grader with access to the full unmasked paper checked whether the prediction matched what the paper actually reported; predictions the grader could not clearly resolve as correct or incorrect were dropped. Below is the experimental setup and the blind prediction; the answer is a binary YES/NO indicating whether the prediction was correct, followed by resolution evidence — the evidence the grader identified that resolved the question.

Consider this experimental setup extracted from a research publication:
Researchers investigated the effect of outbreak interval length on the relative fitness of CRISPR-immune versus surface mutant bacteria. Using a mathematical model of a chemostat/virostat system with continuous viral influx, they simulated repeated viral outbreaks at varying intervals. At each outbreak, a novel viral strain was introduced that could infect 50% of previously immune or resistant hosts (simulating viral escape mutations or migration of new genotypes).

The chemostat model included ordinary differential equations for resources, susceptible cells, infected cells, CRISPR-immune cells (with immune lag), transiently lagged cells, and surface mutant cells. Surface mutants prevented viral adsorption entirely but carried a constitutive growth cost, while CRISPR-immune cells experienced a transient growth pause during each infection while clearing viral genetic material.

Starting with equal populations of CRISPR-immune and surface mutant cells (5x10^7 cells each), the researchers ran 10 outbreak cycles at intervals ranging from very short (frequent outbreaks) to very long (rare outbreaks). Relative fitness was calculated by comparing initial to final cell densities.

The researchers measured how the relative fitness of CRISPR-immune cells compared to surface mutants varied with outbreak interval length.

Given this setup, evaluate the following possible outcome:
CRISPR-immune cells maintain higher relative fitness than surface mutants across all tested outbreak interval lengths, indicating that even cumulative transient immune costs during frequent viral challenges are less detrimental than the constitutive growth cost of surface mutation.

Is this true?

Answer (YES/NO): NO